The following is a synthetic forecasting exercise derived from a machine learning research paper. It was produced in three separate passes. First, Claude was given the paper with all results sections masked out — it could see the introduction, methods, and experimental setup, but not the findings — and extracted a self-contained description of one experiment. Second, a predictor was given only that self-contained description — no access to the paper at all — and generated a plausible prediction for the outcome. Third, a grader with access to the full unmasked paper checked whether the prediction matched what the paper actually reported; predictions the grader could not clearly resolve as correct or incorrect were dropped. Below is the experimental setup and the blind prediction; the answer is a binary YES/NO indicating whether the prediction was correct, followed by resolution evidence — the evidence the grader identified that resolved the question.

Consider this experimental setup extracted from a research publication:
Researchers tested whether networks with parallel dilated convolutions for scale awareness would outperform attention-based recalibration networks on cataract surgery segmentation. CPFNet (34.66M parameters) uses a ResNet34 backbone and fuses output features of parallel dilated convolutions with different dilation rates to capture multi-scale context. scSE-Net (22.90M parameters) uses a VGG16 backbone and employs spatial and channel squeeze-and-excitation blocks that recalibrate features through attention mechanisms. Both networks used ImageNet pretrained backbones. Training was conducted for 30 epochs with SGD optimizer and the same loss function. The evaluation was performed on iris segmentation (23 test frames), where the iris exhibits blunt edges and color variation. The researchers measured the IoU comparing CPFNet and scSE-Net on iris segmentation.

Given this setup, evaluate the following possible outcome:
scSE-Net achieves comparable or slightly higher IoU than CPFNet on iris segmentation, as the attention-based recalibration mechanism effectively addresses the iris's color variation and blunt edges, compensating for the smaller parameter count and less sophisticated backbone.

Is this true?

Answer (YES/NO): YES